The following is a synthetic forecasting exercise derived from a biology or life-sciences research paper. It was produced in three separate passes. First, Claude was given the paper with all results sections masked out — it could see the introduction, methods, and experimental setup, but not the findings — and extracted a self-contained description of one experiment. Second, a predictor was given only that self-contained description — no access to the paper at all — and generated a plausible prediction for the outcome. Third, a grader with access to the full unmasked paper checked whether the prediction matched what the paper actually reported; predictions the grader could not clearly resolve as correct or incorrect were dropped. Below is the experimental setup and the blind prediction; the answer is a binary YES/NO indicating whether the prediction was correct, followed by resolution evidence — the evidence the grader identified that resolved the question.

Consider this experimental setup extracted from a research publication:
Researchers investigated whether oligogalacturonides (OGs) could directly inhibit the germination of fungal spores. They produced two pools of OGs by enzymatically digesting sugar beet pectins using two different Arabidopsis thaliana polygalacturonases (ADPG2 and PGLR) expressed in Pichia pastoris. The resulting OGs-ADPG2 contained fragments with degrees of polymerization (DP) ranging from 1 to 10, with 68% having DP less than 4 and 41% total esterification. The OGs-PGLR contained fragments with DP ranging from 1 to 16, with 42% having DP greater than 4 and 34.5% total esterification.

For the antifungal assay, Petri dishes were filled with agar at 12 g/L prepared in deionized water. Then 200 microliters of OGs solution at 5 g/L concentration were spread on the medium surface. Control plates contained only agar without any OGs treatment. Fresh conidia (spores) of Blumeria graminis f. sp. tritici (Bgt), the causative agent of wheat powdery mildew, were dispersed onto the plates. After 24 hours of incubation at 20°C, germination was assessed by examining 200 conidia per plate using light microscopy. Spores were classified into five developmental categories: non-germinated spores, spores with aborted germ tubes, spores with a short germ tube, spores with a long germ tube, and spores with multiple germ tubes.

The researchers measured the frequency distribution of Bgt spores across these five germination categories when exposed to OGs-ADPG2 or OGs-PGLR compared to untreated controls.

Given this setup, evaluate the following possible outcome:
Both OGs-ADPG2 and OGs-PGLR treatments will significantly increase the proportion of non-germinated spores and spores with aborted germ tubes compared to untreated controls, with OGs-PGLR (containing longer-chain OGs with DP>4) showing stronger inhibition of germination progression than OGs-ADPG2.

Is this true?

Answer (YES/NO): NO